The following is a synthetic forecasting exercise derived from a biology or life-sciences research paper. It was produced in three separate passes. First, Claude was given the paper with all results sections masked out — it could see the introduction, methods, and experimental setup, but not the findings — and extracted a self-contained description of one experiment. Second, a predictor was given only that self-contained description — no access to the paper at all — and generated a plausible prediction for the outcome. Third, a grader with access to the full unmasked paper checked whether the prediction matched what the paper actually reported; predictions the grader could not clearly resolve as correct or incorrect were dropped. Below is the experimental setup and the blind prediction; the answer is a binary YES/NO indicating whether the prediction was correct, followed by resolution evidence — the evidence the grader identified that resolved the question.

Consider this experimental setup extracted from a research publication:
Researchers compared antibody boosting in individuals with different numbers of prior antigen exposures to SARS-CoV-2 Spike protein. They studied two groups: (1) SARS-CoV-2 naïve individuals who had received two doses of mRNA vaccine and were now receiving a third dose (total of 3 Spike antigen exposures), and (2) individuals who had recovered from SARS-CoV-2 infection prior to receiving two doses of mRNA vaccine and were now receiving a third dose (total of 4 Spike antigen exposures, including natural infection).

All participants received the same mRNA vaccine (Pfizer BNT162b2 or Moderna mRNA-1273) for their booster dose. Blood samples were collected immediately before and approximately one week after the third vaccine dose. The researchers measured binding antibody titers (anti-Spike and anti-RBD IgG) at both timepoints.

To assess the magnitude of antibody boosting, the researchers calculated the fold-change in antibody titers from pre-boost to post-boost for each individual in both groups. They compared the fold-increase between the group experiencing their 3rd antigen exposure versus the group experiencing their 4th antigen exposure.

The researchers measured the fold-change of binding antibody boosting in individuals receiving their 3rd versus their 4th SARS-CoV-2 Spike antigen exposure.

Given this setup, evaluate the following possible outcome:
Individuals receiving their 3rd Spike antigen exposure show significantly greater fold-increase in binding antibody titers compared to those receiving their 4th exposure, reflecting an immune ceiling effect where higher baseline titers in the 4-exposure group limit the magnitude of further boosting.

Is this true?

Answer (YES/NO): YES